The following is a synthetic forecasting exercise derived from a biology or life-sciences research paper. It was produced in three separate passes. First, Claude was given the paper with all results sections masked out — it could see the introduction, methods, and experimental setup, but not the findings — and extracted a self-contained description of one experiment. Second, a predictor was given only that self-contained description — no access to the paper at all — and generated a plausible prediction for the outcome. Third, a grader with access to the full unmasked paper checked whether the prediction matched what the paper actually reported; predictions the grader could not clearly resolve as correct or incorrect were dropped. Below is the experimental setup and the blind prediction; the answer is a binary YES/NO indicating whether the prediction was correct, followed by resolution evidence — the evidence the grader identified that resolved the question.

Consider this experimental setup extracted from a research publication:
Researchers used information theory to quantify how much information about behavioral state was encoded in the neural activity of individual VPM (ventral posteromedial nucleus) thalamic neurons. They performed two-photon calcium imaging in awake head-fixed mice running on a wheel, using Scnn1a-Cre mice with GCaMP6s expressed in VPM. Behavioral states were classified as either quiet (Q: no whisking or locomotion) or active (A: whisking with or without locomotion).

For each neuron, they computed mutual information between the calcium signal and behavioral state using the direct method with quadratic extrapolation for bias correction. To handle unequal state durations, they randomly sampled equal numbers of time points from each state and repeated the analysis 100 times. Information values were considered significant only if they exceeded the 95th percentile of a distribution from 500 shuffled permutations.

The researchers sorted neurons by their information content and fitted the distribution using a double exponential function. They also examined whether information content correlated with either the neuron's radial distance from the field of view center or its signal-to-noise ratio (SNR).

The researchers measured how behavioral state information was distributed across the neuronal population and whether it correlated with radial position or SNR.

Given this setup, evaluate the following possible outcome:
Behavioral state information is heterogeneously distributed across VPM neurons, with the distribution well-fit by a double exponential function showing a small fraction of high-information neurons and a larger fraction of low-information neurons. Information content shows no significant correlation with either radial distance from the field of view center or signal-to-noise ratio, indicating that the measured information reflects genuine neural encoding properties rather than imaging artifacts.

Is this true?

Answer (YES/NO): NO